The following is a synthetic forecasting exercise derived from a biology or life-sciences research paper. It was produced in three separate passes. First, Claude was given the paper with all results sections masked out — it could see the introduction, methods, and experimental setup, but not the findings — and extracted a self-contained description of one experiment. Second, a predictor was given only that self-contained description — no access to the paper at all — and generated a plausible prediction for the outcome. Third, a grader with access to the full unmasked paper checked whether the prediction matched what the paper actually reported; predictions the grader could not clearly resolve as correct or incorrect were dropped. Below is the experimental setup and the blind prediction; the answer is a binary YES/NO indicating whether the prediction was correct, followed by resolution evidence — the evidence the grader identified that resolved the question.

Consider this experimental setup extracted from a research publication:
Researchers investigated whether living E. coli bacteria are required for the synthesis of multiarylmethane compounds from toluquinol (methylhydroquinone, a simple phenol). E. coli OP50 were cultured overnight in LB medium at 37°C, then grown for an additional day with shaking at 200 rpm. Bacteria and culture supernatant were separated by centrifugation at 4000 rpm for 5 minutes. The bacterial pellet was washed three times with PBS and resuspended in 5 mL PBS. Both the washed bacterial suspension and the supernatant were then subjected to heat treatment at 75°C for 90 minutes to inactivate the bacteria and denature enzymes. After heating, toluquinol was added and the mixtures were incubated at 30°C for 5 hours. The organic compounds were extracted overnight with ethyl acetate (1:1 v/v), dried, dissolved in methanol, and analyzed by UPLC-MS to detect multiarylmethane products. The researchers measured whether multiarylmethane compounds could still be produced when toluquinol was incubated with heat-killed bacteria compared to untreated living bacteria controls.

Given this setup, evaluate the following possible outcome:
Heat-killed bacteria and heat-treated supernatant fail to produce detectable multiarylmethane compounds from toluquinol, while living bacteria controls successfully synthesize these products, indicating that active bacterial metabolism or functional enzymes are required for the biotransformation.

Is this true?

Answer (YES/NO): NO